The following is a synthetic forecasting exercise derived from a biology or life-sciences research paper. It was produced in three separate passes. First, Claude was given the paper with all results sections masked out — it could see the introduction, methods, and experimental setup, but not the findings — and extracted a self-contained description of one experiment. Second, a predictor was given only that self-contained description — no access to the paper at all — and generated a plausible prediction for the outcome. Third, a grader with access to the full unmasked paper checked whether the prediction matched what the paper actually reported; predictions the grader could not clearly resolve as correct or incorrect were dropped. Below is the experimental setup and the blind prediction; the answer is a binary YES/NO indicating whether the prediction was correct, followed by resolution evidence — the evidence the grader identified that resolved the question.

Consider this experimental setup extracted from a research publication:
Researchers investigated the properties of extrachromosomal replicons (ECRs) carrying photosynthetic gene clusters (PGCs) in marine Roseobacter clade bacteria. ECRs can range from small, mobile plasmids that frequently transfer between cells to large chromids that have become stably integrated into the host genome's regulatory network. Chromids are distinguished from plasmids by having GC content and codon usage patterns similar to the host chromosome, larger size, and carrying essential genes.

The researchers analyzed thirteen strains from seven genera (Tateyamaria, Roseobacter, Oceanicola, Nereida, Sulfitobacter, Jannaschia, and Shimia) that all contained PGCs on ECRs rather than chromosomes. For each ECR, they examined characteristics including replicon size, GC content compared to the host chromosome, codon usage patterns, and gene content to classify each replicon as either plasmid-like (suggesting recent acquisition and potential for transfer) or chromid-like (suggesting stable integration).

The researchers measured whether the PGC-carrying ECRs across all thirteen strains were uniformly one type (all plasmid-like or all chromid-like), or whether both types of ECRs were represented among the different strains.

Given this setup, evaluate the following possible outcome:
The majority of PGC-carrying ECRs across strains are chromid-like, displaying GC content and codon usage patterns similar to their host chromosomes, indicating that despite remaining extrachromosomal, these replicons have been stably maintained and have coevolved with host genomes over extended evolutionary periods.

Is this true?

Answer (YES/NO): YES